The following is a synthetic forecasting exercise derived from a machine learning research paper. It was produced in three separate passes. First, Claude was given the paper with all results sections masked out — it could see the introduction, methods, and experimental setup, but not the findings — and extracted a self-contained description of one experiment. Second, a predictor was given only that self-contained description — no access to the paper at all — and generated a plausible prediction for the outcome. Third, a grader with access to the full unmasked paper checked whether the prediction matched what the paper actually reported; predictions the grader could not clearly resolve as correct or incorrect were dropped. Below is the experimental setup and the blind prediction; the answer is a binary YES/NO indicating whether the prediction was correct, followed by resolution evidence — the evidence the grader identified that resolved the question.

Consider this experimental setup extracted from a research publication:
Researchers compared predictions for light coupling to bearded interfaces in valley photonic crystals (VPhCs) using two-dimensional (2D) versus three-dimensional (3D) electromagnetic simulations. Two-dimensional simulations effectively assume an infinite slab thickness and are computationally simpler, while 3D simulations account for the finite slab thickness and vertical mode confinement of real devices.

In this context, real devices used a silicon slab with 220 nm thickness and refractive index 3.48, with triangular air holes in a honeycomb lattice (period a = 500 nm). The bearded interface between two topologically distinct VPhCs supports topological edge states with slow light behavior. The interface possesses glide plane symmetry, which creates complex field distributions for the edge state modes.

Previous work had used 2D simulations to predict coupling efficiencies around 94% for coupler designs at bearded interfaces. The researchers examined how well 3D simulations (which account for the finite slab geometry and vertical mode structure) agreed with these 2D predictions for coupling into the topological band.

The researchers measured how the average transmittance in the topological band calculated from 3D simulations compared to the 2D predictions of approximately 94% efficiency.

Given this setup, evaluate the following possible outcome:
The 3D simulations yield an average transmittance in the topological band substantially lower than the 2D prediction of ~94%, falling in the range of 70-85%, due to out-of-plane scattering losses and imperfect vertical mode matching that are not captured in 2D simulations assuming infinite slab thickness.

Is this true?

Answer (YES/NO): NO